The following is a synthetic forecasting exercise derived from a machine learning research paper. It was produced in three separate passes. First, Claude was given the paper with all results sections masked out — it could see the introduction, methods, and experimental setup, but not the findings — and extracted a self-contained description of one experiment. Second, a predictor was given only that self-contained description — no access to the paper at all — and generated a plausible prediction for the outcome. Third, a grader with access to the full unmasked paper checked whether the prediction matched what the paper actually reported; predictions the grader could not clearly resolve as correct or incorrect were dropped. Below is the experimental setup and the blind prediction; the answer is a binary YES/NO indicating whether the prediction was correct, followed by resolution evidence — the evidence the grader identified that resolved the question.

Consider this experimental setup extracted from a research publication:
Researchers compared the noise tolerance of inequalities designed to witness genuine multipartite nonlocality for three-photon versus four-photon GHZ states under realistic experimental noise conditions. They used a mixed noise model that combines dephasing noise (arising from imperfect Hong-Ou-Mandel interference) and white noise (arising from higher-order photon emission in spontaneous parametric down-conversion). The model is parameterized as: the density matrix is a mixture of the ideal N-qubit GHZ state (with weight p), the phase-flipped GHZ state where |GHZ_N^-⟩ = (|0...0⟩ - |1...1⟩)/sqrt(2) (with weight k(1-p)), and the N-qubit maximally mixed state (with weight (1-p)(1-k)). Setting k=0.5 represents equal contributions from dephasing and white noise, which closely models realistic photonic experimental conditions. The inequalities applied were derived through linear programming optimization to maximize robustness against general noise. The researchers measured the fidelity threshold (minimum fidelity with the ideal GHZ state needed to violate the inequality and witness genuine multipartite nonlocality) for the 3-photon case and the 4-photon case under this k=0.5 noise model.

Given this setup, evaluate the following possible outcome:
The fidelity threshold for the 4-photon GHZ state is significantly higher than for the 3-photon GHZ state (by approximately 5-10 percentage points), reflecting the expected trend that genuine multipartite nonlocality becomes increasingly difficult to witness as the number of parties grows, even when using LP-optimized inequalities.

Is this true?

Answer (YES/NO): NO